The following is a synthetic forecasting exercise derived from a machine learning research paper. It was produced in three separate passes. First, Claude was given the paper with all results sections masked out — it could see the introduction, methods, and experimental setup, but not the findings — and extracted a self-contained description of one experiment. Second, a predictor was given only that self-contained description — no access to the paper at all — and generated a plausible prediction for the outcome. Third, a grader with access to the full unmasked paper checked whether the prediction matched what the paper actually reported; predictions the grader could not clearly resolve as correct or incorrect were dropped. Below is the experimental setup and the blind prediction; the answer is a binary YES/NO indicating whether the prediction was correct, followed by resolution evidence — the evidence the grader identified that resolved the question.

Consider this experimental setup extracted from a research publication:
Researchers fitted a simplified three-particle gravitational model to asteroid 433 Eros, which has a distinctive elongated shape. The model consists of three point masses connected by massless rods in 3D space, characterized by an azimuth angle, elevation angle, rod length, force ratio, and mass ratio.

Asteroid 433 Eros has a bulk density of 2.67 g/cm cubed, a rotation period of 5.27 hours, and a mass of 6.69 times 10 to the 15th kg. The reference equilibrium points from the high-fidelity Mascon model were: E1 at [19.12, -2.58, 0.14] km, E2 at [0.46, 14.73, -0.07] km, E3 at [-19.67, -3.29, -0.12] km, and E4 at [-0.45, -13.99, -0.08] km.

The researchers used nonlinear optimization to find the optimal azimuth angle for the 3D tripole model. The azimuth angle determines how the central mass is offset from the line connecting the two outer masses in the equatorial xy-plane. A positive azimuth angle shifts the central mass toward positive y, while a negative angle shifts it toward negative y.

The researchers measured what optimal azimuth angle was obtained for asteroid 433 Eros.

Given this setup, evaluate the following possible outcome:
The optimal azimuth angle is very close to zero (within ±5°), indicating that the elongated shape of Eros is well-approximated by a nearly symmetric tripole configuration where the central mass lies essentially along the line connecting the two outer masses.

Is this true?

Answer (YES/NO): NO